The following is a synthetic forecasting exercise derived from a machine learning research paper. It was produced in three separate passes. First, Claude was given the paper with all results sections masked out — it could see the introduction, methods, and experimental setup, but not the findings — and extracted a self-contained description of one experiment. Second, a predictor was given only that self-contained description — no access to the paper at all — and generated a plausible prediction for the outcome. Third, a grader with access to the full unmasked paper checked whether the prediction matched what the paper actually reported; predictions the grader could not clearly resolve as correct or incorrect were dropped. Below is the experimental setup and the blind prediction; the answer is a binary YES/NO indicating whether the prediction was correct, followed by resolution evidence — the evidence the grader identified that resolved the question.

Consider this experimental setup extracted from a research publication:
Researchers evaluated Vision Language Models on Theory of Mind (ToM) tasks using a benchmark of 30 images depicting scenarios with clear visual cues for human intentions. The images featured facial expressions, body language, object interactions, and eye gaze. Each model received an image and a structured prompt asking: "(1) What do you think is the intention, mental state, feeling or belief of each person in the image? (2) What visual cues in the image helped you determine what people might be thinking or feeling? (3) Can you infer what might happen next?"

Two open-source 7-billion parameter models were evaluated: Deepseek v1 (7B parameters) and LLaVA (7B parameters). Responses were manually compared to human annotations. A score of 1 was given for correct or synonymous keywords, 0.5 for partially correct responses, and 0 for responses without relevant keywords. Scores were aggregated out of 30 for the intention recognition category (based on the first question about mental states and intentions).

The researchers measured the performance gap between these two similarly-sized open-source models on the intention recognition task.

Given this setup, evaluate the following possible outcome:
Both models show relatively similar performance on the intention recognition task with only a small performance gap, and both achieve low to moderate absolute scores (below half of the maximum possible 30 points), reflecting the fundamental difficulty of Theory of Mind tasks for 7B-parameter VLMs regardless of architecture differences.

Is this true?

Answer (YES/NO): NO